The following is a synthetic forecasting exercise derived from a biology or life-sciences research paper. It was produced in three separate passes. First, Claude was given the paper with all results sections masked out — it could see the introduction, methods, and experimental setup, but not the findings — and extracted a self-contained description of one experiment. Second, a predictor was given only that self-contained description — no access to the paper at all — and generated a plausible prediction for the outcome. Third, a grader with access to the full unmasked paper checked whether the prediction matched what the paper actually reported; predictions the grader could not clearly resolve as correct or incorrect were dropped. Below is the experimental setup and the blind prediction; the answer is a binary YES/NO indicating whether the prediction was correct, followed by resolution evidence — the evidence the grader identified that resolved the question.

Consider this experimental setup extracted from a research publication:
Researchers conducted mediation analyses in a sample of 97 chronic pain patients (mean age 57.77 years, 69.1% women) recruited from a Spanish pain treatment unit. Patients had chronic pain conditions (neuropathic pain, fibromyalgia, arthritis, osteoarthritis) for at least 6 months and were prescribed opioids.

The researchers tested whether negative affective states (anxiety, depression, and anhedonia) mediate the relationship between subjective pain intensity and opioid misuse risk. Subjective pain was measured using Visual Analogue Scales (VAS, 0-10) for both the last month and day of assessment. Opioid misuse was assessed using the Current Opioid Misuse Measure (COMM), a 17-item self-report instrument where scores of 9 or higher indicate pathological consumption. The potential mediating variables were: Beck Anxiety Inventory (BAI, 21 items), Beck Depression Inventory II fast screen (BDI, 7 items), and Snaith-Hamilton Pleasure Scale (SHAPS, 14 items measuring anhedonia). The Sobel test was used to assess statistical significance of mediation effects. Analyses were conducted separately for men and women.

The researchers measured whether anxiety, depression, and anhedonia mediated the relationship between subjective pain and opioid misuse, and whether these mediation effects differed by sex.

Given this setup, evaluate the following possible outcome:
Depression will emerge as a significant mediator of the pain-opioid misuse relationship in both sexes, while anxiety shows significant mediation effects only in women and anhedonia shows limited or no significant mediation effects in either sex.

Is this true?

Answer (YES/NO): NO